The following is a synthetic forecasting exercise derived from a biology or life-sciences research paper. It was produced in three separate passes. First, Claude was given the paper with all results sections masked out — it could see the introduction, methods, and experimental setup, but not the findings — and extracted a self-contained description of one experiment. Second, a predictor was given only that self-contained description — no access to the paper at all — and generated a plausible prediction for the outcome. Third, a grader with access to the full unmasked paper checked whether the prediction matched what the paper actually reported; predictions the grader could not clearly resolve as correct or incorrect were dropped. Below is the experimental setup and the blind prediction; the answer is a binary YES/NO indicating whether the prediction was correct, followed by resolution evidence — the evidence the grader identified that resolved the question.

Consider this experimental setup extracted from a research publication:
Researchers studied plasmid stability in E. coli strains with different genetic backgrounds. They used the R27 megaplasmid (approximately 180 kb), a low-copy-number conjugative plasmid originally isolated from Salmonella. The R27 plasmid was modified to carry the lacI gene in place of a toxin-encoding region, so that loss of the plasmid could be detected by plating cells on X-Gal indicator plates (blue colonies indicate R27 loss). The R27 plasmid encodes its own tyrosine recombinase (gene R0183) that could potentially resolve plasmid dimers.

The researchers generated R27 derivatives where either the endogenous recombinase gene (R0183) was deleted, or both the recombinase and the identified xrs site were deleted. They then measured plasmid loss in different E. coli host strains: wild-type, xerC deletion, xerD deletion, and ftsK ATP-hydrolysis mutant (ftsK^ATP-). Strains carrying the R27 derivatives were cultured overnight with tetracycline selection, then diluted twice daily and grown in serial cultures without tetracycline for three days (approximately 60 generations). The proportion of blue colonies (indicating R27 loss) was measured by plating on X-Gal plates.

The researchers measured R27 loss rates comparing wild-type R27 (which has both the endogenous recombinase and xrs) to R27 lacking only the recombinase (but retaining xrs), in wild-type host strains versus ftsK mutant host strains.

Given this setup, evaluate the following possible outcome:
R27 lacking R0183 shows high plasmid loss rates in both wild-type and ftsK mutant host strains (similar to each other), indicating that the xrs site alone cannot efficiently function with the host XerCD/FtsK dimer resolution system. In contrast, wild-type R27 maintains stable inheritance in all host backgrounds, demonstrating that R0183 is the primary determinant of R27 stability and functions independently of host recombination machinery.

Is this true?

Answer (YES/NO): NO